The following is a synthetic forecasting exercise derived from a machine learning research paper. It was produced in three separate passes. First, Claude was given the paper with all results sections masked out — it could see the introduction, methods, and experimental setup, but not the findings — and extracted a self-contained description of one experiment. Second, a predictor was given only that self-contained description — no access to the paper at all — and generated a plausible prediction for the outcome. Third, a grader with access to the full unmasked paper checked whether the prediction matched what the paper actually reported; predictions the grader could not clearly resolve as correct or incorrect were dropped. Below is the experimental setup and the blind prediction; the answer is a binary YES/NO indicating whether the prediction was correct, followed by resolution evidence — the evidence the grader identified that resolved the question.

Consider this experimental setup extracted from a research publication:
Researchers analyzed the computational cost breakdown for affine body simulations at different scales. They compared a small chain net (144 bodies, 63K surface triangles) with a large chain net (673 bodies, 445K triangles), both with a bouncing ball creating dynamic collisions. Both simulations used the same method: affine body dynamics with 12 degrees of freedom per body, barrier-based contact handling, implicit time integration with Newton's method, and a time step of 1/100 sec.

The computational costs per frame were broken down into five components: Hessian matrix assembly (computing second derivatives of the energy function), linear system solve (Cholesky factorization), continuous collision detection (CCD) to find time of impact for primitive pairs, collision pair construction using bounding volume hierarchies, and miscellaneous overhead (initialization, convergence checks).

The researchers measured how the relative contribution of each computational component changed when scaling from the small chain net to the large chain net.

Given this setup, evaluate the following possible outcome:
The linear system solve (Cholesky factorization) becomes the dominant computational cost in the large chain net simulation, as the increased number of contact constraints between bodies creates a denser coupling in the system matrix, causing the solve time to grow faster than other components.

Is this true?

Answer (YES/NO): NO